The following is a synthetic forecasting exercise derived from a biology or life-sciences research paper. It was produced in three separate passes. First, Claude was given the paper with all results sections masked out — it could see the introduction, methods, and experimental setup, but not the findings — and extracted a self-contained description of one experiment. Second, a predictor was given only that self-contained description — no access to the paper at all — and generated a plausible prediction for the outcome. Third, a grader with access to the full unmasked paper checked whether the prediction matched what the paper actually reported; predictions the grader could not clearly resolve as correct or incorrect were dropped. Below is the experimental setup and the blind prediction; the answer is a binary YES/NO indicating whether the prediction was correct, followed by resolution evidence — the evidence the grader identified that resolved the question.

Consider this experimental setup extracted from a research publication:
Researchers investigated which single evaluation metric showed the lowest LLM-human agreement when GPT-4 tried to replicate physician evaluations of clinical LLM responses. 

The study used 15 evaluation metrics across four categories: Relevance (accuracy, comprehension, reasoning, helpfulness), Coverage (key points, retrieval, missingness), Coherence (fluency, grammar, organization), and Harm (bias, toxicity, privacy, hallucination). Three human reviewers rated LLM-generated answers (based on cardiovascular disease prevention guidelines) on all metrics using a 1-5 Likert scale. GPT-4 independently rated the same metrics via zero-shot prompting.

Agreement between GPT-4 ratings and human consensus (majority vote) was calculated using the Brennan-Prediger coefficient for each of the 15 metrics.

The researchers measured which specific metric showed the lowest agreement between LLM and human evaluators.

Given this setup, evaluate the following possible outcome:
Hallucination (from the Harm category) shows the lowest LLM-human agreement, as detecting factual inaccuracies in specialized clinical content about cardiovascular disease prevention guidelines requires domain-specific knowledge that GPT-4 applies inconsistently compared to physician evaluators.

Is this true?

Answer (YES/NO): NO